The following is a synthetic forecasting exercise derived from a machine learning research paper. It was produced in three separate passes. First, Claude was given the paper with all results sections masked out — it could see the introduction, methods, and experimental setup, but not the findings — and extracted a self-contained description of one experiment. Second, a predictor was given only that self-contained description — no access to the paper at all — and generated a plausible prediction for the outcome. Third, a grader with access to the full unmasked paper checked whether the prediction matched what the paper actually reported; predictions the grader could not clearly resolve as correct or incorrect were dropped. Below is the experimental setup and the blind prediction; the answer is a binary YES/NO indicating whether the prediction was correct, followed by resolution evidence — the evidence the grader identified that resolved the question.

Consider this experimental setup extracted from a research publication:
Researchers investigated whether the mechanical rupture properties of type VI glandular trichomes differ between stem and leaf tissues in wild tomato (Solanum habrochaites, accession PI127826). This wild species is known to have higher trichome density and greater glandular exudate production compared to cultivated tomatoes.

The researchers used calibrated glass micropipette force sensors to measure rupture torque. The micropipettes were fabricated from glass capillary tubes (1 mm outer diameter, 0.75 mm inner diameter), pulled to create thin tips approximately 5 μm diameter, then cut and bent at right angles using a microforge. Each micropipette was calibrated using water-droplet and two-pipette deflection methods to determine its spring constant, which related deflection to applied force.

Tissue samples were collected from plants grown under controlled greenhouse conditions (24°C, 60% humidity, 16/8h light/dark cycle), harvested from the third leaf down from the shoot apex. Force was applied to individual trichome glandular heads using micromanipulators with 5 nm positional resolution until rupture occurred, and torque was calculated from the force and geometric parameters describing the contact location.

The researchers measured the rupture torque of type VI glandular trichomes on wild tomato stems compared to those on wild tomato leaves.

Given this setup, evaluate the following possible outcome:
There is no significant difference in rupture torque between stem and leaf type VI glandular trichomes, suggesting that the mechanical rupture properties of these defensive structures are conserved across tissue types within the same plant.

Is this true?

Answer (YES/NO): YES